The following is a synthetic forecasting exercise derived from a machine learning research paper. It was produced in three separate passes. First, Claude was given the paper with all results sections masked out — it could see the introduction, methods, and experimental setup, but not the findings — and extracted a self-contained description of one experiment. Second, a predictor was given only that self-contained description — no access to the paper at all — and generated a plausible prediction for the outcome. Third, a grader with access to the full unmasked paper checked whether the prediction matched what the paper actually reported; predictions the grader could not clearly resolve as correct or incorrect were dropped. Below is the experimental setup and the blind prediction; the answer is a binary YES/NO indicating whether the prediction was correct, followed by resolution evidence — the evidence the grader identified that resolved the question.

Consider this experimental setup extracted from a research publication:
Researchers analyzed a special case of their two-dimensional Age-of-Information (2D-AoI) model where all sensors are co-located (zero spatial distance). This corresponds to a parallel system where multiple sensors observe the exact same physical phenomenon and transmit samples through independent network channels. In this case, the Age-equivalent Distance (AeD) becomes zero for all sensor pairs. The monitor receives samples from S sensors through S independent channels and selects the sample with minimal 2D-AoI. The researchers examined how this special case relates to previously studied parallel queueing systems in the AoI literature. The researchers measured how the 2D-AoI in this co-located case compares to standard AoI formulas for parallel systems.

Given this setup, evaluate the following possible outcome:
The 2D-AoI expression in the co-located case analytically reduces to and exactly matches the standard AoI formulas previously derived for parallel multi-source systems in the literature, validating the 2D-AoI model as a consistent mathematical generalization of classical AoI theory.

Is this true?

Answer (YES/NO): YES